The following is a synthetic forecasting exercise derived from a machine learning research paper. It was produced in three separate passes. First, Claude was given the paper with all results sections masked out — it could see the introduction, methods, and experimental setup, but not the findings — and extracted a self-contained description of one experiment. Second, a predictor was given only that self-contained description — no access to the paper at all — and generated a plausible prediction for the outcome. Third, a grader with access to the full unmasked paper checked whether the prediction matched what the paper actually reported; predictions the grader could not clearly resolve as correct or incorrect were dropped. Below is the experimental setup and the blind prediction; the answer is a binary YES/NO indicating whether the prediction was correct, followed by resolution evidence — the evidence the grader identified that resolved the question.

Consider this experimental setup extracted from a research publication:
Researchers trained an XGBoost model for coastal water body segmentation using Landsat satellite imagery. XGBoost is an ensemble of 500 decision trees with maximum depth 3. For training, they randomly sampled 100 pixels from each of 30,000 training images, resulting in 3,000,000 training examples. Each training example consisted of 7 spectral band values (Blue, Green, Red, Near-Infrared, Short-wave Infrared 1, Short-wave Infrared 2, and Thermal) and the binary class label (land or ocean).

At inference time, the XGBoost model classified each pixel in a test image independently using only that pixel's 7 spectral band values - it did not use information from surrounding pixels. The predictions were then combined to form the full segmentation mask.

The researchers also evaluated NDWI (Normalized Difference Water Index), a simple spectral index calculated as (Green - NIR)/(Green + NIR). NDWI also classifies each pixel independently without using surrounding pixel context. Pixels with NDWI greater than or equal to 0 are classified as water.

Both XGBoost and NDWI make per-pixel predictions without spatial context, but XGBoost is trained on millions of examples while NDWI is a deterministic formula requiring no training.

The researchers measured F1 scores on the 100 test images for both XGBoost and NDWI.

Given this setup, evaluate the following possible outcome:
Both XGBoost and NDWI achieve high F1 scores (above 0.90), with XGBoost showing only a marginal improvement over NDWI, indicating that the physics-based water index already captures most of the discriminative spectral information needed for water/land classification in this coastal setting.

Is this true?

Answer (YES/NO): NO